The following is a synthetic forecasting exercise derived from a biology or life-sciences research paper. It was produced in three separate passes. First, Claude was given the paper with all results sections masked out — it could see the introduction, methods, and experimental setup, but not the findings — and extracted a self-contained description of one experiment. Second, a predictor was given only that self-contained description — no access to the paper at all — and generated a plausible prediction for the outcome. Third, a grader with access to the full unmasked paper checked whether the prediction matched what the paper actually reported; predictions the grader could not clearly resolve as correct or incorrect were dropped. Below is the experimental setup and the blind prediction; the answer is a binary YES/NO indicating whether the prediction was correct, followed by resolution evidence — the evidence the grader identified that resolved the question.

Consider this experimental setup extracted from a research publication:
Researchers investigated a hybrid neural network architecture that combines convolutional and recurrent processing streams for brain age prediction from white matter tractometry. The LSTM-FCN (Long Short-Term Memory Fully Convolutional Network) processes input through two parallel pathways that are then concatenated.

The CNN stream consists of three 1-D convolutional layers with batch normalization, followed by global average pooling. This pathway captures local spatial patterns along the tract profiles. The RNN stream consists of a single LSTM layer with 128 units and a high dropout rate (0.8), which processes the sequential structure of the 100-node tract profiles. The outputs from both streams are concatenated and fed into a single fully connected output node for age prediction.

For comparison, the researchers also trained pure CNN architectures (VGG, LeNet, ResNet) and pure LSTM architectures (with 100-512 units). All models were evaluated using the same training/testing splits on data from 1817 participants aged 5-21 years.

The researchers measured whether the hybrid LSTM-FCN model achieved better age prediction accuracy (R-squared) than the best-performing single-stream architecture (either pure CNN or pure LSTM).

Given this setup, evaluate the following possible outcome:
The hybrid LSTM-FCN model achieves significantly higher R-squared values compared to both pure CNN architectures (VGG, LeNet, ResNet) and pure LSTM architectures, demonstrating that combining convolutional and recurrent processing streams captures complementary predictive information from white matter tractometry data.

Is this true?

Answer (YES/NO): NO